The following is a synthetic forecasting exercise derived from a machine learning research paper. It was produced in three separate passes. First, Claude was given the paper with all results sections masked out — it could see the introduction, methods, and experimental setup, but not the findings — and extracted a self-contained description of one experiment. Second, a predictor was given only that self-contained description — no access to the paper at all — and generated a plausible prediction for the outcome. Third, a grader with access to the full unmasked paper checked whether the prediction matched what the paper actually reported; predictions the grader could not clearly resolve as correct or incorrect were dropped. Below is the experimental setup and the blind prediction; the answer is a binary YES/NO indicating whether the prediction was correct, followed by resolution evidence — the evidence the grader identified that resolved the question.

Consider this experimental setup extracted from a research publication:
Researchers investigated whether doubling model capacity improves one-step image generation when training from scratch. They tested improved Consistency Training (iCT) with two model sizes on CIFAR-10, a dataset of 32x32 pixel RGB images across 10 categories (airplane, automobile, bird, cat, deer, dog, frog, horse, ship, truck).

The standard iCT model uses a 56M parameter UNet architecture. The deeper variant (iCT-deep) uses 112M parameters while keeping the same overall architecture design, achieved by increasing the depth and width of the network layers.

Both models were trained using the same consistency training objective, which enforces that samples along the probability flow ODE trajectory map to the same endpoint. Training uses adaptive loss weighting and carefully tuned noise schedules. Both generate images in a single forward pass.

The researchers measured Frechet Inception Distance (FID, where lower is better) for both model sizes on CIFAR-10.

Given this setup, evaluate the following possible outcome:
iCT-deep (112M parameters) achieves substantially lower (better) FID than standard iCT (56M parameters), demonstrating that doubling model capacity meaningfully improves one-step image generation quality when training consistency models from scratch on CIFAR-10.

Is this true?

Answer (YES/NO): NO